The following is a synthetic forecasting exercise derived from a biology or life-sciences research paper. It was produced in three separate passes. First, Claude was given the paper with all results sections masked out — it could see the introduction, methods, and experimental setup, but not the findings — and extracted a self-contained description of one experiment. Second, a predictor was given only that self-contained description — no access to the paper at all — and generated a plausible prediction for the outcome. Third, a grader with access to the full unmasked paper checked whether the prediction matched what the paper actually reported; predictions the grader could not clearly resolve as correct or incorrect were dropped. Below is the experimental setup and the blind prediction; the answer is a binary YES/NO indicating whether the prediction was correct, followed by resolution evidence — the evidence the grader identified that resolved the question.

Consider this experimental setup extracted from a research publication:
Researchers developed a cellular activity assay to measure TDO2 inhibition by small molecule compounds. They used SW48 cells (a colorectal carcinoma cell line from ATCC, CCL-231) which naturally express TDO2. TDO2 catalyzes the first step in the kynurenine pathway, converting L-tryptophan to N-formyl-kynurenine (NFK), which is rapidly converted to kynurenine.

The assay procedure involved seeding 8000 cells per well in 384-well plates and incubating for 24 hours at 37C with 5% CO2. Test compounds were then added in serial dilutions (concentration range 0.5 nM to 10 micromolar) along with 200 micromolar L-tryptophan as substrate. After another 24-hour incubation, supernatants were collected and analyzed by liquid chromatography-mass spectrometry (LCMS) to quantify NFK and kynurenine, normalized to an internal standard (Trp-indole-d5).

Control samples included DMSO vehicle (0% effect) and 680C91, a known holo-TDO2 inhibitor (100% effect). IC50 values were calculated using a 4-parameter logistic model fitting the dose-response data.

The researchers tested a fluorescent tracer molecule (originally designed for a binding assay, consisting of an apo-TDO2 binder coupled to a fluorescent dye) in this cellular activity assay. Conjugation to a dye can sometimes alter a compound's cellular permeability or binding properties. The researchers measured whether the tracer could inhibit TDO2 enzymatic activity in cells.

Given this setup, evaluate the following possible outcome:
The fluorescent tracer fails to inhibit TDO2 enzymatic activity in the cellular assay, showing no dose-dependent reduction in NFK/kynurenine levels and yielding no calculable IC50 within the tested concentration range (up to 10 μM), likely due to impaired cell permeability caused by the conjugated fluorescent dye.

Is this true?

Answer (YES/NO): NO